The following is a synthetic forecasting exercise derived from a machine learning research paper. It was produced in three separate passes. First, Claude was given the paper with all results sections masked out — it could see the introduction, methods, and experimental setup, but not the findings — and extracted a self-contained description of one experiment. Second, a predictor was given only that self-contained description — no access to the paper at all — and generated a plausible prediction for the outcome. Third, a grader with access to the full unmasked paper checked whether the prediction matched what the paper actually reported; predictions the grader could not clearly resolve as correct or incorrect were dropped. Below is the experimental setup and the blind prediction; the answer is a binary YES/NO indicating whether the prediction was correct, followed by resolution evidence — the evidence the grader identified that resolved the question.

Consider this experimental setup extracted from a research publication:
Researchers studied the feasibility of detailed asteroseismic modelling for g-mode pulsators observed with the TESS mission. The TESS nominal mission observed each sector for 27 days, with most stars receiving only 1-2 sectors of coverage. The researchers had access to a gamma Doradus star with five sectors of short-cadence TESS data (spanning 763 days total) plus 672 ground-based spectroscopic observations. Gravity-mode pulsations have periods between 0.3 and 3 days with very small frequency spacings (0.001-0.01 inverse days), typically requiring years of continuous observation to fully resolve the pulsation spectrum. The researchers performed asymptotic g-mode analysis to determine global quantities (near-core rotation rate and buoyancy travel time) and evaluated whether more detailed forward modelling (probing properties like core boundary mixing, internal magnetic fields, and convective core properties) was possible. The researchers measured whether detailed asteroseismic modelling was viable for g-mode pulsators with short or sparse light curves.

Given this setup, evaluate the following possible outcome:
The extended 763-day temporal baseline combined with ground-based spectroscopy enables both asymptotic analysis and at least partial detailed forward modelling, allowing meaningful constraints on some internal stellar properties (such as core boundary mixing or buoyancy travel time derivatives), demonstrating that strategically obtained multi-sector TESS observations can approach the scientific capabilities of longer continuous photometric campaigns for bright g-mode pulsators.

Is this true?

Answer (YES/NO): NO